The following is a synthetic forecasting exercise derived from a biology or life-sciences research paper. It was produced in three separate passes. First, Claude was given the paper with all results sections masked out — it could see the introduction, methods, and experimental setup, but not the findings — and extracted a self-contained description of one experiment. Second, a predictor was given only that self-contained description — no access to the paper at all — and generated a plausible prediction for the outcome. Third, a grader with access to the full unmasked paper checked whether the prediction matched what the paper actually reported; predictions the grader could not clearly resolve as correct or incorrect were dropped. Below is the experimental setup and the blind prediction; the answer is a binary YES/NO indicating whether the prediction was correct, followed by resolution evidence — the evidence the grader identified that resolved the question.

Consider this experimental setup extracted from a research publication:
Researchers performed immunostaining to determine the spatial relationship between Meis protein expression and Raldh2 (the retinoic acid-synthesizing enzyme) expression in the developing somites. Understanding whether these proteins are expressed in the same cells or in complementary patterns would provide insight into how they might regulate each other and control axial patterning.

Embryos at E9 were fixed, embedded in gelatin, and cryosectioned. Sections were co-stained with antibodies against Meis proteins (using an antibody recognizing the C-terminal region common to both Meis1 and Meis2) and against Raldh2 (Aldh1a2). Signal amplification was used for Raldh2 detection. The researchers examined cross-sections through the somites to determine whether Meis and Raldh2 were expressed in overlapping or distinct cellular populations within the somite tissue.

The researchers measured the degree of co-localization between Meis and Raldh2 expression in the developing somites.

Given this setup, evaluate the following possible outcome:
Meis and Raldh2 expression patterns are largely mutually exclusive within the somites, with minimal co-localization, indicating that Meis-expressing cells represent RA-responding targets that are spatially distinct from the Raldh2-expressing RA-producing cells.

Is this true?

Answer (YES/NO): NO